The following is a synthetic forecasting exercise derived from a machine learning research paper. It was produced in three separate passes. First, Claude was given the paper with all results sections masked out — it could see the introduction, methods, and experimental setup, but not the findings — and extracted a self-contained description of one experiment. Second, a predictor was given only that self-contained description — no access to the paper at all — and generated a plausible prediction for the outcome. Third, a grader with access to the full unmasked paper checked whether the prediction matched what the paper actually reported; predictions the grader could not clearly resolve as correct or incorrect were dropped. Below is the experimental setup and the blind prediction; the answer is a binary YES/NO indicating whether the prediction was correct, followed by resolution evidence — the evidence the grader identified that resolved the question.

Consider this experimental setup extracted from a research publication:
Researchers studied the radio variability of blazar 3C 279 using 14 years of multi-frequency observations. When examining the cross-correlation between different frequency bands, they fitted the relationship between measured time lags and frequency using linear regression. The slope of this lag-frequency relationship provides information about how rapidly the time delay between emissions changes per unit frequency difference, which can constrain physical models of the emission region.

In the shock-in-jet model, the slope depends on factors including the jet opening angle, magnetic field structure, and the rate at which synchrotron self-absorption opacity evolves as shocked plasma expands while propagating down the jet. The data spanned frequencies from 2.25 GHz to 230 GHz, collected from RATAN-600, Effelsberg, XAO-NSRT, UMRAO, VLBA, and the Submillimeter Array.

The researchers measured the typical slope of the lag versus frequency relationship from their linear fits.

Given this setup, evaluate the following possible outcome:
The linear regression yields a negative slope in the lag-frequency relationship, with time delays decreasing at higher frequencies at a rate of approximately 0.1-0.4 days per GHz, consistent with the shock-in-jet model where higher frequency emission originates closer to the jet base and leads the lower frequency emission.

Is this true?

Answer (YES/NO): NO